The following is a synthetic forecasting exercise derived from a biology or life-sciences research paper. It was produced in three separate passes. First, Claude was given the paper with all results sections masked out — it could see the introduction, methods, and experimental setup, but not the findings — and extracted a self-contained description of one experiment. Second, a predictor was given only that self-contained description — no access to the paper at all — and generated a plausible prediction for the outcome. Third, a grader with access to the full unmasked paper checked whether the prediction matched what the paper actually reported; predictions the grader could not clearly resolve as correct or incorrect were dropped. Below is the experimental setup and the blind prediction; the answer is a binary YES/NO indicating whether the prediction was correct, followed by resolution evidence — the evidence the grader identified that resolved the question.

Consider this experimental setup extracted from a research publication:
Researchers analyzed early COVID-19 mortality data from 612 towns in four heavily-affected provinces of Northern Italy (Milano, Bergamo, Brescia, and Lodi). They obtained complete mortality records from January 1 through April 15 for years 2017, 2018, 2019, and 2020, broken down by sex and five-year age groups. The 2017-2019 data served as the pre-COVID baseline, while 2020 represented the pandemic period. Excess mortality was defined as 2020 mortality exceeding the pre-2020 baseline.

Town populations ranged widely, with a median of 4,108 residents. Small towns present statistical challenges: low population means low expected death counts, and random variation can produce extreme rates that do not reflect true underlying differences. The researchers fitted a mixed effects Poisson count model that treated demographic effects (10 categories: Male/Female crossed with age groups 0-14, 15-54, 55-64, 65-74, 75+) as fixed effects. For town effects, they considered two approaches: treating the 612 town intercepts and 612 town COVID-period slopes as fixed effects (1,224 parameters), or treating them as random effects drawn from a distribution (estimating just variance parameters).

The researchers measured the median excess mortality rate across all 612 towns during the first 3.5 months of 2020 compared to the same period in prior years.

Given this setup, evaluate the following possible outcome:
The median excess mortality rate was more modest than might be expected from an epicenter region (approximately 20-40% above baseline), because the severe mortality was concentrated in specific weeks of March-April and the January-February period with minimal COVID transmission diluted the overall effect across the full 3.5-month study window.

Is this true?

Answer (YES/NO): NO